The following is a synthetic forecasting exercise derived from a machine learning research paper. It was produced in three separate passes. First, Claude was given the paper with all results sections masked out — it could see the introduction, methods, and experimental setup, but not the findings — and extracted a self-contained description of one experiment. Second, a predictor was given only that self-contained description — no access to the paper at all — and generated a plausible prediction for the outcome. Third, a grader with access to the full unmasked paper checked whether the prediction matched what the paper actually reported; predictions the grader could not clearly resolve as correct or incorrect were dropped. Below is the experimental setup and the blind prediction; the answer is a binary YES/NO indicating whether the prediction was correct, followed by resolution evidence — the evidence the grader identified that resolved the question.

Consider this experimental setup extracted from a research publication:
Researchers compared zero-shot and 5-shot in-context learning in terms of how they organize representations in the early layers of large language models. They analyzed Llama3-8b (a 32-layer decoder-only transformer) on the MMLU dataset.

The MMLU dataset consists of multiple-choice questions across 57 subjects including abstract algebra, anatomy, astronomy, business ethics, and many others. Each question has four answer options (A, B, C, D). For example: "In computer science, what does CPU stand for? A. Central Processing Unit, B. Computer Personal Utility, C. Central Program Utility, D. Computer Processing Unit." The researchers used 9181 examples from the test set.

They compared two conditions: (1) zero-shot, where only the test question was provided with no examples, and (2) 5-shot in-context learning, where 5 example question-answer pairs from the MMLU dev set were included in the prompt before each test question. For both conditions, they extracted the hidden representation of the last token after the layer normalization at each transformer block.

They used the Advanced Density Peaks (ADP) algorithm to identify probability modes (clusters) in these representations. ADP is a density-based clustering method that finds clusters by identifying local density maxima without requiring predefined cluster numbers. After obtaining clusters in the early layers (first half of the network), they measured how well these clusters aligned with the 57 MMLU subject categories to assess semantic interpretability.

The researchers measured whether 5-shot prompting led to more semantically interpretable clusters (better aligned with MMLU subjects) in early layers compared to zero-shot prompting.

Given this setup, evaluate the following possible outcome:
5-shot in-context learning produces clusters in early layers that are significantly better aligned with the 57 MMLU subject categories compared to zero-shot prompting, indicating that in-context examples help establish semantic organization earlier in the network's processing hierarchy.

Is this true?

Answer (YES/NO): YES